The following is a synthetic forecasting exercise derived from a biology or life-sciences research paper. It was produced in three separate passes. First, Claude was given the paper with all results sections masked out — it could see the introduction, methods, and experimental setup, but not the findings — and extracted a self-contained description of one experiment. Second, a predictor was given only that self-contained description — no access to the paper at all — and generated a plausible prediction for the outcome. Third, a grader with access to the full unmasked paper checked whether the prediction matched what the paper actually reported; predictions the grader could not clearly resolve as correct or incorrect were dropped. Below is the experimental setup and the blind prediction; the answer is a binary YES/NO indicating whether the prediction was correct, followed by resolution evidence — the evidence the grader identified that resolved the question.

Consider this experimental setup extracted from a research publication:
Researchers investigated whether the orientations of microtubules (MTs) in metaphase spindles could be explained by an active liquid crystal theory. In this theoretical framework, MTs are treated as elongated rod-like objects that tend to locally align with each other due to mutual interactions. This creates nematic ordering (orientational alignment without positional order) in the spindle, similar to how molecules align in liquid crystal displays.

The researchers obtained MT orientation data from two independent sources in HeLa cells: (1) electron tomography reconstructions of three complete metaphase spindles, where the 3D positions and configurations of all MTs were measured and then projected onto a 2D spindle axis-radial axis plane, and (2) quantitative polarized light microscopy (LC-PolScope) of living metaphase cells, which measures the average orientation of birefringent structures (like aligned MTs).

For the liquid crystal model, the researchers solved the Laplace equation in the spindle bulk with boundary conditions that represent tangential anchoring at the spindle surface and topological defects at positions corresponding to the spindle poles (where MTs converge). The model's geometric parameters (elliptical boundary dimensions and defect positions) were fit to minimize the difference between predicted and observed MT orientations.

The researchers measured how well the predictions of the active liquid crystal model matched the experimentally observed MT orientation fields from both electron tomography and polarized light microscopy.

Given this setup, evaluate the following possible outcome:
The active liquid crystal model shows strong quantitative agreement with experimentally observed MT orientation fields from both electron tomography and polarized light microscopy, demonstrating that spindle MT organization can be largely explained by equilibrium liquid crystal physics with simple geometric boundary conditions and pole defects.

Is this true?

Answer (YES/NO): YES